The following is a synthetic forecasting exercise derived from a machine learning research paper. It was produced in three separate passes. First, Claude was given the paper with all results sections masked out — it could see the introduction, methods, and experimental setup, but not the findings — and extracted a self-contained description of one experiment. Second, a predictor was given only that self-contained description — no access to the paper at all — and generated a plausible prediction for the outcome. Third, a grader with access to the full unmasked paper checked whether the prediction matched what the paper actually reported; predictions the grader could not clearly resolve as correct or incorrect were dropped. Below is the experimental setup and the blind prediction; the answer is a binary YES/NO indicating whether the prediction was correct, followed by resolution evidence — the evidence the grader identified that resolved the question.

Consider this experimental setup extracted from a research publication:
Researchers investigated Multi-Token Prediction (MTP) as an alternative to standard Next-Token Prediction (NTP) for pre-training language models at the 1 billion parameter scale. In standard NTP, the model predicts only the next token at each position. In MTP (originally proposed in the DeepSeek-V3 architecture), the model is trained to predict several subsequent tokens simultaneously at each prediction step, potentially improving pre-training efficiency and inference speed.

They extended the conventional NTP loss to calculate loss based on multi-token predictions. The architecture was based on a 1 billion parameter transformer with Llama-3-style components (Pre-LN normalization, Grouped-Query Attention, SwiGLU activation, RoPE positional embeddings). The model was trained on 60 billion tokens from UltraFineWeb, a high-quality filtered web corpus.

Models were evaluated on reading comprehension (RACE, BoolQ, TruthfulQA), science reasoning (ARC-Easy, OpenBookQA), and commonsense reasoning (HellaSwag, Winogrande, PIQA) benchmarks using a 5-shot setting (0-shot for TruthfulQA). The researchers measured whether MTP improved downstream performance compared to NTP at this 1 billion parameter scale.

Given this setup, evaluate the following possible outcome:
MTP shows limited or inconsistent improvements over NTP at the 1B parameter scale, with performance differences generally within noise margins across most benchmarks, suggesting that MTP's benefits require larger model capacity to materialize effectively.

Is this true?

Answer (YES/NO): NO